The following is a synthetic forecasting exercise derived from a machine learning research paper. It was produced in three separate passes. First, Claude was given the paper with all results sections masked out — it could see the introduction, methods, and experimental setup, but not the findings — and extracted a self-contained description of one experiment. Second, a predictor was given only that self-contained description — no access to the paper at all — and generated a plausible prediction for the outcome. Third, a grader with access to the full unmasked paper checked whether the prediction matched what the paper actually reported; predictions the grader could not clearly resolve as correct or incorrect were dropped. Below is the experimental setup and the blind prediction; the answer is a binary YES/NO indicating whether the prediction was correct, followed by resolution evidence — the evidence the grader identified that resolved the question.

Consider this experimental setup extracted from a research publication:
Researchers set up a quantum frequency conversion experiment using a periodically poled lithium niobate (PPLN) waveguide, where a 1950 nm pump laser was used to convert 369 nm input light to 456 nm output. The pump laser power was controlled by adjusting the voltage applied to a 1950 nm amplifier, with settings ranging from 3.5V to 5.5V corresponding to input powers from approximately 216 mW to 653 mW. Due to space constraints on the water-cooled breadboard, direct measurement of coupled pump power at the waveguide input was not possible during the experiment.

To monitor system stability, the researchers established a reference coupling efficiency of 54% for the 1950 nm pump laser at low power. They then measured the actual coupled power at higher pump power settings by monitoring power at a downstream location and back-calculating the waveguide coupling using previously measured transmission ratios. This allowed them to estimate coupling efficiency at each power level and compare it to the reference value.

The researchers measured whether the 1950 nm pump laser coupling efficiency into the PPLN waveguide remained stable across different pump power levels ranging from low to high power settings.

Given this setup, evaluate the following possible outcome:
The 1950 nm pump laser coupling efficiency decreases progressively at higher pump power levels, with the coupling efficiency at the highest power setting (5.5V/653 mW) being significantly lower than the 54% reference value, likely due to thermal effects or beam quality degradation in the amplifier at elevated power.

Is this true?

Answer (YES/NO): NO